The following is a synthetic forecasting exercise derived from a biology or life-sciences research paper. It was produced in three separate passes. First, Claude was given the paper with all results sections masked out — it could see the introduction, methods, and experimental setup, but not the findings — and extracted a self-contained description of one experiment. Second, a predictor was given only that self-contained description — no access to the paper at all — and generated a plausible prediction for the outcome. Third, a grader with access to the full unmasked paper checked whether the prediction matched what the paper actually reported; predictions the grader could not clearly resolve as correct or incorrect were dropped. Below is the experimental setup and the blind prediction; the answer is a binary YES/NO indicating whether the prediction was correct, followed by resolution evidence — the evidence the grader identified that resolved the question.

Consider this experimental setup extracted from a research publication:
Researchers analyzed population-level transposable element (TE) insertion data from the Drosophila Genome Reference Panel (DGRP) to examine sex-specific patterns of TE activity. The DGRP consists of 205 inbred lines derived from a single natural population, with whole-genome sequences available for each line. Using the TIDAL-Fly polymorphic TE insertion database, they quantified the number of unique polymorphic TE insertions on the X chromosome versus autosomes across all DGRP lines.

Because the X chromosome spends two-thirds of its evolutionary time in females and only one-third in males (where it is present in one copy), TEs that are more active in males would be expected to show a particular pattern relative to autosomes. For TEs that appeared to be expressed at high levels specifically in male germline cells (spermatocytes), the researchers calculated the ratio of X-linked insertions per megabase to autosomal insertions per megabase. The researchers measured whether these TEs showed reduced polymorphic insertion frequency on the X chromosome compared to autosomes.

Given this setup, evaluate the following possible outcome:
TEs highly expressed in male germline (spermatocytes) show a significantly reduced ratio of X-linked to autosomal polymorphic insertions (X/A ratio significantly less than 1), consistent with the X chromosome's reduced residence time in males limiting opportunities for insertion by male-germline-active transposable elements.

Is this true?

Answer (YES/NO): YES